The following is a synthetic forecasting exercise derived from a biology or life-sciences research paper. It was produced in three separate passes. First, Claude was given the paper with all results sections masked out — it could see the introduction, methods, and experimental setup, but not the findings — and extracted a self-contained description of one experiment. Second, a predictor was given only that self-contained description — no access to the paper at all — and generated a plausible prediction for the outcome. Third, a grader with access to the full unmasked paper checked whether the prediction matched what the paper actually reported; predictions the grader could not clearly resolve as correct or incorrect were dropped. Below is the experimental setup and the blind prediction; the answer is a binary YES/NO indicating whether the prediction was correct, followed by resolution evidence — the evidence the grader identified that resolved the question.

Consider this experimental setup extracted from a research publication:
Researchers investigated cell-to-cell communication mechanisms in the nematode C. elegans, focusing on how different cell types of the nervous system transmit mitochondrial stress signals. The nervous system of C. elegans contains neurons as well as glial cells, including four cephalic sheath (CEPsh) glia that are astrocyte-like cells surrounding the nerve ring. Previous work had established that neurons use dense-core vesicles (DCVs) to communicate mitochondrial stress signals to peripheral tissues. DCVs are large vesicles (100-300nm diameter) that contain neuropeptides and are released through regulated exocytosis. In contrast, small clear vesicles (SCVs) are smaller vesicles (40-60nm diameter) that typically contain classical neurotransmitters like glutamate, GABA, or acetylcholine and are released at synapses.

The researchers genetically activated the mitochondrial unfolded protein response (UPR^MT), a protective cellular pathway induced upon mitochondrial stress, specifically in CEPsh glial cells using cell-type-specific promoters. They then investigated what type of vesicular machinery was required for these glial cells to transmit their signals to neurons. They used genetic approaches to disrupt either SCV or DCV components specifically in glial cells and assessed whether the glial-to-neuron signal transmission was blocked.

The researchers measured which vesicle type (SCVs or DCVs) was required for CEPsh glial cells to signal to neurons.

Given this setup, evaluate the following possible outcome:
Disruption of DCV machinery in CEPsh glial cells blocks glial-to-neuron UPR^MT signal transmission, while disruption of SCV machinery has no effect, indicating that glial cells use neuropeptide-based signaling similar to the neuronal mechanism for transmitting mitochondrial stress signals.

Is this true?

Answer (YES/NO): NO